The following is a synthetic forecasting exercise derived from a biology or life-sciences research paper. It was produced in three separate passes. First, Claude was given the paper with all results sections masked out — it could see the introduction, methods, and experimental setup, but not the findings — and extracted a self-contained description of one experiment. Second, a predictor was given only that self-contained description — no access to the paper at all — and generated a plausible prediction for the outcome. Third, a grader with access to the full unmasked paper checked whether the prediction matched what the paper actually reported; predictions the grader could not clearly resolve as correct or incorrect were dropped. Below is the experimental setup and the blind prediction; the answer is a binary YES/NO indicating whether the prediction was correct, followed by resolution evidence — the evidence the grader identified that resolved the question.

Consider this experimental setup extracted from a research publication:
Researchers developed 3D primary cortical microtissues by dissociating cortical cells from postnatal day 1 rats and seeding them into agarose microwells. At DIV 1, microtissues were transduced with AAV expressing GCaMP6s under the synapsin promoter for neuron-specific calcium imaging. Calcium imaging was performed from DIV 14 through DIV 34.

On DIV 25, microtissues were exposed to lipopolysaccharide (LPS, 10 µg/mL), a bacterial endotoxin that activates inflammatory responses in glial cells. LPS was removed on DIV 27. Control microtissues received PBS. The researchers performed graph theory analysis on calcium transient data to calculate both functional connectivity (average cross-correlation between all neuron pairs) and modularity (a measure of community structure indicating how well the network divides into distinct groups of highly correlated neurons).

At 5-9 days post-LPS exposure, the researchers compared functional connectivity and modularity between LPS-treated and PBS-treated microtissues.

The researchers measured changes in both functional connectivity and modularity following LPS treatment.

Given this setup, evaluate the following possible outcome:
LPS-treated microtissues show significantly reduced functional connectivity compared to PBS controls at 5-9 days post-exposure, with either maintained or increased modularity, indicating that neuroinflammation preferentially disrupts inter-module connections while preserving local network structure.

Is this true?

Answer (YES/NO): NO